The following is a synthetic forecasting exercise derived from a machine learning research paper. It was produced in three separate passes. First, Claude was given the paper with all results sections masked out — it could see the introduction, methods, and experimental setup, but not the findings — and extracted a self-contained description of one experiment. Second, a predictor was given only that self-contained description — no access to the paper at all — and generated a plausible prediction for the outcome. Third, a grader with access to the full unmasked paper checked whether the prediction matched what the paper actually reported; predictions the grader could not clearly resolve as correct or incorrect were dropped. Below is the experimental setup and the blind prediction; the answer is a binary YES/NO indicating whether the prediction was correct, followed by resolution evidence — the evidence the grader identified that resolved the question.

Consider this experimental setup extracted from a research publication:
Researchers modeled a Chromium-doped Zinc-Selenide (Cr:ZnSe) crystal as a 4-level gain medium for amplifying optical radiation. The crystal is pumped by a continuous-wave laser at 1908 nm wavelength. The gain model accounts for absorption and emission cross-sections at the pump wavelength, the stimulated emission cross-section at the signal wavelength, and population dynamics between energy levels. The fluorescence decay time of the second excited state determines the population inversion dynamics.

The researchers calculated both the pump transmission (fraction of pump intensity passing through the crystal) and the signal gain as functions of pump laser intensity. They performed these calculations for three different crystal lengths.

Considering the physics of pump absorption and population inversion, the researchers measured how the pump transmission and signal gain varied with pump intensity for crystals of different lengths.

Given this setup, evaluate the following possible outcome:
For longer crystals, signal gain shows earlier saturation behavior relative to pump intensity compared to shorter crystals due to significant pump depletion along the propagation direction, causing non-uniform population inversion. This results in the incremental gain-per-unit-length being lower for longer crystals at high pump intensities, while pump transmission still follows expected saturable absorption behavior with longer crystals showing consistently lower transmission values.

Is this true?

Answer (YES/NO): NO